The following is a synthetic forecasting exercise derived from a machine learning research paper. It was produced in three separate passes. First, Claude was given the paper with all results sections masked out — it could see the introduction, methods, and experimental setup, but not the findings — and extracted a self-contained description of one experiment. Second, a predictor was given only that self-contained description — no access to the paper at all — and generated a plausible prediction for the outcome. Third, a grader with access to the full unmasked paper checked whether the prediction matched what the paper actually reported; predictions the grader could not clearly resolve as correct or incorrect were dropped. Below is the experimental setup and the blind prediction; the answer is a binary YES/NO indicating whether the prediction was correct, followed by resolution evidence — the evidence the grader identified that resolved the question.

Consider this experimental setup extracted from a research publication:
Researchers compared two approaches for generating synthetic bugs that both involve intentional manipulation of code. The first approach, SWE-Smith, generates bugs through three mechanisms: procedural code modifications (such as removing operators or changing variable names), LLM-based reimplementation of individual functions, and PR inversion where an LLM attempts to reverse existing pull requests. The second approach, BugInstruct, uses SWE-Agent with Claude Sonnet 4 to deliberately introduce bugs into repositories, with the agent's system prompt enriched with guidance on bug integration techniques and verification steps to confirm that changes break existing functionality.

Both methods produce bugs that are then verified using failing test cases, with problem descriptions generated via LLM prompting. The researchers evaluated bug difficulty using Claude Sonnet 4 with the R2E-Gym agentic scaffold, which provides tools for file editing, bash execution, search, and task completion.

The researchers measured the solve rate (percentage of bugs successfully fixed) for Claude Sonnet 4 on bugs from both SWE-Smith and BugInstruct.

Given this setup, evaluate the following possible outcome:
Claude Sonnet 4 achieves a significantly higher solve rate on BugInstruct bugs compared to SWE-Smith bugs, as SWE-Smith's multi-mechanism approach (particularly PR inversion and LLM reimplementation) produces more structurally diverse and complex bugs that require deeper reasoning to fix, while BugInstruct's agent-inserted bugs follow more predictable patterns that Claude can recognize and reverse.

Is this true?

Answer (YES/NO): NO